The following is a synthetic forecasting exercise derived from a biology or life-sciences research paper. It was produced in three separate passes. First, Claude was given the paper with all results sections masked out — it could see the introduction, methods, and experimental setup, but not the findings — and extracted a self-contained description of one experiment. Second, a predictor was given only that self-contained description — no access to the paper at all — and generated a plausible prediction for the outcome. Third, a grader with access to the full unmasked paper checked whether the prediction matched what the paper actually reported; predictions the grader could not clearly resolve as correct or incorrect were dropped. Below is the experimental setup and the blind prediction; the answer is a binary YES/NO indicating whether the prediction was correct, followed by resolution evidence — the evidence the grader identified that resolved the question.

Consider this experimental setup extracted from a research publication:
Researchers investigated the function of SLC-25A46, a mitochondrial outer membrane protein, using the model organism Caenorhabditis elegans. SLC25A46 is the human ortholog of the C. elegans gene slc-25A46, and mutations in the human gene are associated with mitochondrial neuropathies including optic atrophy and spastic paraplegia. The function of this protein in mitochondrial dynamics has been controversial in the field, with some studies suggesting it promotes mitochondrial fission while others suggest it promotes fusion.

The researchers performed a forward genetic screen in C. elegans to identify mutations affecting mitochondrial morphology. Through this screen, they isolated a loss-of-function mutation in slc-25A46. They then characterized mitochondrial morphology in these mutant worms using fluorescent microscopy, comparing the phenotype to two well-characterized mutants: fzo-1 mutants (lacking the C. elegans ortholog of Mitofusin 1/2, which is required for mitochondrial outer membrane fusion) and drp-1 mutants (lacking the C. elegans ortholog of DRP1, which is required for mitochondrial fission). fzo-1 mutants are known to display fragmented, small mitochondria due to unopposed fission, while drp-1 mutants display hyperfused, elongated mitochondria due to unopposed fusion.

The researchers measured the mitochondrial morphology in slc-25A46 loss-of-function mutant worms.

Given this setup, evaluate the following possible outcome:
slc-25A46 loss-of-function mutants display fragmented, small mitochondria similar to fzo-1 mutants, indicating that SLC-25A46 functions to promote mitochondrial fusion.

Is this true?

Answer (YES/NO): YES